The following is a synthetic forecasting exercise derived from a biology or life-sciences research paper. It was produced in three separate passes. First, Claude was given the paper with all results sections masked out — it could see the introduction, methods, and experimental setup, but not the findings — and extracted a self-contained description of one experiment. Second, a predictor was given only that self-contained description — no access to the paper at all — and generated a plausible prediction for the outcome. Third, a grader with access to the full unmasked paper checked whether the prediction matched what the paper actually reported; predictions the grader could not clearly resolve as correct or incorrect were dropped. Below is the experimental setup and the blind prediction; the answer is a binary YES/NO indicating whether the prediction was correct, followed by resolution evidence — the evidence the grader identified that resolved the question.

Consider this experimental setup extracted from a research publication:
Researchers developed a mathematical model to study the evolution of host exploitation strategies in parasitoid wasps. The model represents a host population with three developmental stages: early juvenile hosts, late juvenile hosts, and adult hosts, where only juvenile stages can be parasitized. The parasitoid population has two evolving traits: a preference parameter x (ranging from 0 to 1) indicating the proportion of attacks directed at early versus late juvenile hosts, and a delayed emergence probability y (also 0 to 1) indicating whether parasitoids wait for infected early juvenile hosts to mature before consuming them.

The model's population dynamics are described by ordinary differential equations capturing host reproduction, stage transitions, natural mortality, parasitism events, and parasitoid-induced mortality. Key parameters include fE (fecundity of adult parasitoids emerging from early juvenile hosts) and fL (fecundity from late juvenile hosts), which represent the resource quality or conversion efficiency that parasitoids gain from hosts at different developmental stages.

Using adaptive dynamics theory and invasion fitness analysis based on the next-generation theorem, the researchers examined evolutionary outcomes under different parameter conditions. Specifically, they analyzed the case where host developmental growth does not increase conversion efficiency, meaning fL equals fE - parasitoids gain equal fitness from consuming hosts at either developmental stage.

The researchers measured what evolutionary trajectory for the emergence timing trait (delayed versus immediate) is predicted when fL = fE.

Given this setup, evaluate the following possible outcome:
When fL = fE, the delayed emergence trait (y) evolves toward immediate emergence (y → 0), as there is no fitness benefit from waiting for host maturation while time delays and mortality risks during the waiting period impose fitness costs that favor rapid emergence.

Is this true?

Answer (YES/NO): YES